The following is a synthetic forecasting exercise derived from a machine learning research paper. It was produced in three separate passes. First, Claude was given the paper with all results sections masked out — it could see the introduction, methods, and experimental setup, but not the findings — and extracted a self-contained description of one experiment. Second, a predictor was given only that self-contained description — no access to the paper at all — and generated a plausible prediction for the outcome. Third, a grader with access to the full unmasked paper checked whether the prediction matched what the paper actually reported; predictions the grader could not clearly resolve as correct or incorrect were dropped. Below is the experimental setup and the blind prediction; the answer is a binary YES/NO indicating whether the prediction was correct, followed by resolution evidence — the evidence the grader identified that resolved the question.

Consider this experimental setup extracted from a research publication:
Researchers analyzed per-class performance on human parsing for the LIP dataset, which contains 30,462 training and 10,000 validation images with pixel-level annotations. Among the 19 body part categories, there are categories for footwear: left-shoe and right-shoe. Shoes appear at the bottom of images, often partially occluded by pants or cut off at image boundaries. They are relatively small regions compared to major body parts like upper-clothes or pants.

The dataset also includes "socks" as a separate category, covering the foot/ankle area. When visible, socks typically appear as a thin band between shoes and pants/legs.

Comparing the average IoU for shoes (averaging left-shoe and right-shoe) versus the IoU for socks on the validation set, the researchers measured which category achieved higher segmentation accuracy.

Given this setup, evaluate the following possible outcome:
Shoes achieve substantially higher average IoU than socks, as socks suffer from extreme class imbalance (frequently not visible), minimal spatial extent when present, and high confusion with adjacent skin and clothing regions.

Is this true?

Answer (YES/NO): NO